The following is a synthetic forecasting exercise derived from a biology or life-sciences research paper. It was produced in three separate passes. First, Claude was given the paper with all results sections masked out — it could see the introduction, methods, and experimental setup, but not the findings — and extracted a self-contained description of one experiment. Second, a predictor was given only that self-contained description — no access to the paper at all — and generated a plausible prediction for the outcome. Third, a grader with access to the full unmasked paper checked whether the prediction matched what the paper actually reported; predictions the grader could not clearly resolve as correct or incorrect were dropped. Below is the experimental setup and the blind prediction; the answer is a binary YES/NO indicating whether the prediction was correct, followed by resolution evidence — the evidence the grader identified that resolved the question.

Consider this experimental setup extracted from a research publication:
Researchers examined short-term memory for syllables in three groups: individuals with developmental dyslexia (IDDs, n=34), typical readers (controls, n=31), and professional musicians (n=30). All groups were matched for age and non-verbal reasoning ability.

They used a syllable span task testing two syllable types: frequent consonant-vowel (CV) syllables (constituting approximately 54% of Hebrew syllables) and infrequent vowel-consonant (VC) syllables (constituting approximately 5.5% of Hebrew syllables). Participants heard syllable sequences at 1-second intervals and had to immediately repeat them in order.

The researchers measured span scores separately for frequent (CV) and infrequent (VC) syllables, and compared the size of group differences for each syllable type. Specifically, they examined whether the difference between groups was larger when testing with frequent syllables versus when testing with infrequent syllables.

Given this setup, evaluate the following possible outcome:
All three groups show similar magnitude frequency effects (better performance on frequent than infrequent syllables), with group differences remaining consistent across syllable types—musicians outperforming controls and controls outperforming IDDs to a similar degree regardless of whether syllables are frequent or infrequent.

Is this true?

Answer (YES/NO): NO